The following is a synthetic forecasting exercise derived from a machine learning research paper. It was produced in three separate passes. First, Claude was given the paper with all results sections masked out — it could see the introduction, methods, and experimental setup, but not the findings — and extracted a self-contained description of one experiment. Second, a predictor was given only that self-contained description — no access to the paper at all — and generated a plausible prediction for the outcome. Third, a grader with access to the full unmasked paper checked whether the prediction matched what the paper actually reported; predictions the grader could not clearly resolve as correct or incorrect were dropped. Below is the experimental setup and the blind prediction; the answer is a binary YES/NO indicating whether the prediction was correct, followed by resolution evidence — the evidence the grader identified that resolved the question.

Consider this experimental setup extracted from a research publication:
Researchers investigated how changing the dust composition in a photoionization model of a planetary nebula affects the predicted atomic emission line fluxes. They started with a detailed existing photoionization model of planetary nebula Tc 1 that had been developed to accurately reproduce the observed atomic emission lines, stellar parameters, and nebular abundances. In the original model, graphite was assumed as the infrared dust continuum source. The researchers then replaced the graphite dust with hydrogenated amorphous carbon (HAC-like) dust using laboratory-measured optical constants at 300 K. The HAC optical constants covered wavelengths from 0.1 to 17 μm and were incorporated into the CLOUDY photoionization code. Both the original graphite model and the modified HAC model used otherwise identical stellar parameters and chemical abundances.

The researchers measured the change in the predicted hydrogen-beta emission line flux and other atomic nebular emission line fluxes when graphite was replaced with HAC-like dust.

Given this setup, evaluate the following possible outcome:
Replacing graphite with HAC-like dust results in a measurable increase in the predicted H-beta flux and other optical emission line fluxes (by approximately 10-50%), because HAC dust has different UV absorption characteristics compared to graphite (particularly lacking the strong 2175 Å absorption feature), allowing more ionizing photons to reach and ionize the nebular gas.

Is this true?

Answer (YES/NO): NO